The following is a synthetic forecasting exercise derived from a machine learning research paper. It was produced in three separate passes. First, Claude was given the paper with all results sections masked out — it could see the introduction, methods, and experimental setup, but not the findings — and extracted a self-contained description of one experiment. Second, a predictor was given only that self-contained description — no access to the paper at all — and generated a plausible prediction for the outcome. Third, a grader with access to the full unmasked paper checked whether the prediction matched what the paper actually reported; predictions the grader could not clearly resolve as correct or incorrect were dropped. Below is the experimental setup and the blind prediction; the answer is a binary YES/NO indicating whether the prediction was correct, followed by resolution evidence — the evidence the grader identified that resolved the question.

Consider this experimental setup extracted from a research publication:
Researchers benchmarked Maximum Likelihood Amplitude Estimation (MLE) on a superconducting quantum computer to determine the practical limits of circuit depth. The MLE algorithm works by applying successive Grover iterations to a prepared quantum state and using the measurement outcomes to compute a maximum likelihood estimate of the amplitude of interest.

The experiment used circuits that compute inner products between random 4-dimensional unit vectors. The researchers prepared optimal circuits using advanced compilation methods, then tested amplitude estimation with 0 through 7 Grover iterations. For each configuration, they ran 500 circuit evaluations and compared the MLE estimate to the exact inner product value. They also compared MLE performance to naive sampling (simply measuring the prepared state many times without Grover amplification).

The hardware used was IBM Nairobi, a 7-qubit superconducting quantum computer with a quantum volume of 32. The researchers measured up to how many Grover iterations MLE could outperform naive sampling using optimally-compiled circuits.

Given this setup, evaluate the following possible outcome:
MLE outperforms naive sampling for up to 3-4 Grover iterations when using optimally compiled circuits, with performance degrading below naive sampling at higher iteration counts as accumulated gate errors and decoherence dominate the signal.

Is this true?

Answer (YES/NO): YES